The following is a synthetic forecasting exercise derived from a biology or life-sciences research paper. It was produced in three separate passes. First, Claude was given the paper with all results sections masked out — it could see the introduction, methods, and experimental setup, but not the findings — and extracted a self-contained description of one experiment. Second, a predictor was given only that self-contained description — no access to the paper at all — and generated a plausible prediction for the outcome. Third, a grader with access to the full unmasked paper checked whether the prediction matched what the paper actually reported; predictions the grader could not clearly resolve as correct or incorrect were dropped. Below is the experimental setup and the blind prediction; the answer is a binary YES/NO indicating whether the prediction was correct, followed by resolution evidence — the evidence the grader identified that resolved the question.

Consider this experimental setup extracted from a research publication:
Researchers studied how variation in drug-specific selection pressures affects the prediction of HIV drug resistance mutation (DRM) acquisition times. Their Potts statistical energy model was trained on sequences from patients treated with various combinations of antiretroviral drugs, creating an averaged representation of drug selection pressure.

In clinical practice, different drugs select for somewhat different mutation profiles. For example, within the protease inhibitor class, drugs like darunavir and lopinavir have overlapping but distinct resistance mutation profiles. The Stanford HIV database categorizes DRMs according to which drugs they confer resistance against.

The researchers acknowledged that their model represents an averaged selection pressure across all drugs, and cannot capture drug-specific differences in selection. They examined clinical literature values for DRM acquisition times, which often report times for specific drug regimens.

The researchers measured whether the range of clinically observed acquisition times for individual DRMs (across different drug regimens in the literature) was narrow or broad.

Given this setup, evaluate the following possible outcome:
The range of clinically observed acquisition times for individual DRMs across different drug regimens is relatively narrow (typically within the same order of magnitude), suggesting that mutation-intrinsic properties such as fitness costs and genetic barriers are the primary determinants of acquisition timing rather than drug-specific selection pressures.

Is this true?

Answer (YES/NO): YES